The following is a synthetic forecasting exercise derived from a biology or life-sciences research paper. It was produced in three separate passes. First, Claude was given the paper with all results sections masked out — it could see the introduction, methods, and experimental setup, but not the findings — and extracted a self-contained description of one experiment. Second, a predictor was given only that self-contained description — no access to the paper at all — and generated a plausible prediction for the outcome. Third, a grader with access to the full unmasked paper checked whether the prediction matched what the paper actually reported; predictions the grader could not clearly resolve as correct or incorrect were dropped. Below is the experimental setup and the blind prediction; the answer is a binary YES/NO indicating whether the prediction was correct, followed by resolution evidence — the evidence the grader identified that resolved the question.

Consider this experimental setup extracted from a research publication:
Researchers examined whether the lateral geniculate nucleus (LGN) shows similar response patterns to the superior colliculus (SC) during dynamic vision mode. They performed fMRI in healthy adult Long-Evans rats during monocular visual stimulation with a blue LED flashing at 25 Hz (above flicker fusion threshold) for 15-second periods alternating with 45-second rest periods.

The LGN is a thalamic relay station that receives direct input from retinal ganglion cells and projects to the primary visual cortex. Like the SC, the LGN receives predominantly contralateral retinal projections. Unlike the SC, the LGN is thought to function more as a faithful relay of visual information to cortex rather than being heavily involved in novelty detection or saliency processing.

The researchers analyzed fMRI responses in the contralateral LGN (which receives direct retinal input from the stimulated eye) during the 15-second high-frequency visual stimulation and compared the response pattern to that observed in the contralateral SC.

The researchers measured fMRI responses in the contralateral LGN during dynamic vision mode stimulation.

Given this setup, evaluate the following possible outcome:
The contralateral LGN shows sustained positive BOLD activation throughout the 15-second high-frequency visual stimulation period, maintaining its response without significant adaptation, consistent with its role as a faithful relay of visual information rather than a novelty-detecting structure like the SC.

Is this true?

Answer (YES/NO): NO